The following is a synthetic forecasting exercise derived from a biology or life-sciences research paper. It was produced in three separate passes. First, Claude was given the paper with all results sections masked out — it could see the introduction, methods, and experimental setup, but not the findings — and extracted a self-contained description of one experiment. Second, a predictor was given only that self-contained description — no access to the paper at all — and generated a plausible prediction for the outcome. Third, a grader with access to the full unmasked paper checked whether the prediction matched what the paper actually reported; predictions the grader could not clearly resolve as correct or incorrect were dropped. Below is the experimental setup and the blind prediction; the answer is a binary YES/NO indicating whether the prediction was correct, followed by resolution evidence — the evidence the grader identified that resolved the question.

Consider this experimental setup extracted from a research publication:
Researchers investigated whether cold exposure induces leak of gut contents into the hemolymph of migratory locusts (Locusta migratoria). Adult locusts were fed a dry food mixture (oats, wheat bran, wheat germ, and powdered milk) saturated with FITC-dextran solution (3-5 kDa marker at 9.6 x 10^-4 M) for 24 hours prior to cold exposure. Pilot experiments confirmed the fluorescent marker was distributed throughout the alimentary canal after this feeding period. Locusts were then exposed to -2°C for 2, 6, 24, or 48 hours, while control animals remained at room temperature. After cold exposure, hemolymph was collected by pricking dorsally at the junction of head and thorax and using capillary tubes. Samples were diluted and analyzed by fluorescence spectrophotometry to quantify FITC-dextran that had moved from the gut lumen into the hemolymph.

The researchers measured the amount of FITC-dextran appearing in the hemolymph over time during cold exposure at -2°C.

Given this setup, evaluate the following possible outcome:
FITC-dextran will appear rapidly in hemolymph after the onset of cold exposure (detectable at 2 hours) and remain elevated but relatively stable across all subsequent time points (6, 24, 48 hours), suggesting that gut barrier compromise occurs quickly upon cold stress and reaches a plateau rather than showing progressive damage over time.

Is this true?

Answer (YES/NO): NO